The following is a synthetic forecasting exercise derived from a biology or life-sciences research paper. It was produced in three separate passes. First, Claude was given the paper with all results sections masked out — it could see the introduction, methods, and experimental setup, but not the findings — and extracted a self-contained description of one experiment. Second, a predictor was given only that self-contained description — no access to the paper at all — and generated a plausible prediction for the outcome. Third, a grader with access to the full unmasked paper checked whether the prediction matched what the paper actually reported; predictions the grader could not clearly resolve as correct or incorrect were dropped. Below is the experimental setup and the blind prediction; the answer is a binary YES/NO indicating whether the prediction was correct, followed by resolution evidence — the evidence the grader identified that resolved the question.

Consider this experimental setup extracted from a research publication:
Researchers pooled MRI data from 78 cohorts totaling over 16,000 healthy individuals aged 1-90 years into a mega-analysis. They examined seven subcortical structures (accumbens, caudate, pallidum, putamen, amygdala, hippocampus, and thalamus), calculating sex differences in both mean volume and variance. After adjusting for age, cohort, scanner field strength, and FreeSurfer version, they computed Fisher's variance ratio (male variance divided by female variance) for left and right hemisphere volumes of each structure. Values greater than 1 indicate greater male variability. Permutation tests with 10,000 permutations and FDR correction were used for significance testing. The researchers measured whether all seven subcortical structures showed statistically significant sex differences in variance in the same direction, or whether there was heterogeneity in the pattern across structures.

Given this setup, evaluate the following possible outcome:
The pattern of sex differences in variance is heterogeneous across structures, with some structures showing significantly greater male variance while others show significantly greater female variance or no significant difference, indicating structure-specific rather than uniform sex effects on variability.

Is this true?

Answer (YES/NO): NO